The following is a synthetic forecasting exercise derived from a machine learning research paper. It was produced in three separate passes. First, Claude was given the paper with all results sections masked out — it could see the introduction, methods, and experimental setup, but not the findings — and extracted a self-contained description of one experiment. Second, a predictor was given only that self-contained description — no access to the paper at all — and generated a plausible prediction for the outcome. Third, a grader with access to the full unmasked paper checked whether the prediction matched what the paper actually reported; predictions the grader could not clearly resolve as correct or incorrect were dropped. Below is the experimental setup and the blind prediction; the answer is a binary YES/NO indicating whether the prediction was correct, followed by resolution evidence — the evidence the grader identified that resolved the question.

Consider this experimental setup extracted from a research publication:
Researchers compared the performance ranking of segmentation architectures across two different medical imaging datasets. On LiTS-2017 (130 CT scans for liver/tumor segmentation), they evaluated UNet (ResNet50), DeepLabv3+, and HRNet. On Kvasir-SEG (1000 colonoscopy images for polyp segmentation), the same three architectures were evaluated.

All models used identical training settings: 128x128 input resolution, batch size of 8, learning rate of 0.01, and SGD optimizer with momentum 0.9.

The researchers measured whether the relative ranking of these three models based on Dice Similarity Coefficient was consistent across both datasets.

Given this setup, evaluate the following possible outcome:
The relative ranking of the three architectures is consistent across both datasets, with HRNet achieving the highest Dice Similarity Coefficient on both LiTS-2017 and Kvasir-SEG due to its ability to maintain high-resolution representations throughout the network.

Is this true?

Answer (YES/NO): NO